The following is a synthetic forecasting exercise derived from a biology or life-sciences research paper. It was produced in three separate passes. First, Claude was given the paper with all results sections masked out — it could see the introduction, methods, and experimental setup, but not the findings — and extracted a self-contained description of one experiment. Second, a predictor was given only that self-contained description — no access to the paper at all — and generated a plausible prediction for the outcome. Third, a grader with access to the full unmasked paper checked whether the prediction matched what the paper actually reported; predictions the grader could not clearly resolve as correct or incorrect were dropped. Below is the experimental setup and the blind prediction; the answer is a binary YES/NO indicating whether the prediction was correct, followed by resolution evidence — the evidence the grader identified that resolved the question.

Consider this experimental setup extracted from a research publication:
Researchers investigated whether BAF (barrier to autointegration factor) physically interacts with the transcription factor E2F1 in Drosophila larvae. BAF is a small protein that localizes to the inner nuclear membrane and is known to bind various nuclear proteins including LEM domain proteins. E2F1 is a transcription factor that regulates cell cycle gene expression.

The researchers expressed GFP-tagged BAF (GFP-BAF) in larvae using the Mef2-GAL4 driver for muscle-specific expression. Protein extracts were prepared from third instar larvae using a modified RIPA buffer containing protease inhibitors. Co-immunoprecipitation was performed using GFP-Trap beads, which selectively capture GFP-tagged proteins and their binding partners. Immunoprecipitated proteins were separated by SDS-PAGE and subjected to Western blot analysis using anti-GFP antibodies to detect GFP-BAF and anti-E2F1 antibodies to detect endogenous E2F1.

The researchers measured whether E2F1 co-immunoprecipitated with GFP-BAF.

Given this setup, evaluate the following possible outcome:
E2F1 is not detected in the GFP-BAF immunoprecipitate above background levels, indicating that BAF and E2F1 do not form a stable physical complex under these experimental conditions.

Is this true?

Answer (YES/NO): NO